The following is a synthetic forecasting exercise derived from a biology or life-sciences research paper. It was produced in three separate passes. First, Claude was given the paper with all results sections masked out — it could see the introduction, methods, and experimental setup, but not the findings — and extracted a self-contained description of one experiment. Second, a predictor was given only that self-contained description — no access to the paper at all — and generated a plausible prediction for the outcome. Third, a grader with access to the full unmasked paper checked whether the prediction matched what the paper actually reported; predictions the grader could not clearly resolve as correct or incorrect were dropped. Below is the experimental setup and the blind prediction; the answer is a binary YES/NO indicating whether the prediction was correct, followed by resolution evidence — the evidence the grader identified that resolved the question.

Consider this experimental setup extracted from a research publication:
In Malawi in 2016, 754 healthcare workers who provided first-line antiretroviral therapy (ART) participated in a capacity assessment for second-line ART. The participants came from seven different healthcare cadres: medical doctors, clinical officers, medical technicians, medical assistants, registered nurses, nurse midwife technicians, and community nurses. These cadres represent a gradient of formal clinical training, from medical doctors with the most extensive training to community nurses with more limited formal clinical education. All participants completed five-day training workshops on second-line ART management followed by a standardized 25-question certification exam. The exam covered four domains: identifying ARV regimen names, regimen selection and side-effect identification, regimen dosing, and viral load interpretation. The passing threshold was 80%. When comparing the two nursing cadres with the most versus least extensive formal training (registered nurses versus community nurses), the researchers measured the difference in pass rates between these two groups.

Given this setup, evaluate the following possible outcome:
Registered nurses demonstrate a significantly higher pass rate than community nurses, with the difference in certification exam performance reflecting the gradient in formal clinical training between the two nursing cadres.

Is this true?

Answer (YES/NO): NO